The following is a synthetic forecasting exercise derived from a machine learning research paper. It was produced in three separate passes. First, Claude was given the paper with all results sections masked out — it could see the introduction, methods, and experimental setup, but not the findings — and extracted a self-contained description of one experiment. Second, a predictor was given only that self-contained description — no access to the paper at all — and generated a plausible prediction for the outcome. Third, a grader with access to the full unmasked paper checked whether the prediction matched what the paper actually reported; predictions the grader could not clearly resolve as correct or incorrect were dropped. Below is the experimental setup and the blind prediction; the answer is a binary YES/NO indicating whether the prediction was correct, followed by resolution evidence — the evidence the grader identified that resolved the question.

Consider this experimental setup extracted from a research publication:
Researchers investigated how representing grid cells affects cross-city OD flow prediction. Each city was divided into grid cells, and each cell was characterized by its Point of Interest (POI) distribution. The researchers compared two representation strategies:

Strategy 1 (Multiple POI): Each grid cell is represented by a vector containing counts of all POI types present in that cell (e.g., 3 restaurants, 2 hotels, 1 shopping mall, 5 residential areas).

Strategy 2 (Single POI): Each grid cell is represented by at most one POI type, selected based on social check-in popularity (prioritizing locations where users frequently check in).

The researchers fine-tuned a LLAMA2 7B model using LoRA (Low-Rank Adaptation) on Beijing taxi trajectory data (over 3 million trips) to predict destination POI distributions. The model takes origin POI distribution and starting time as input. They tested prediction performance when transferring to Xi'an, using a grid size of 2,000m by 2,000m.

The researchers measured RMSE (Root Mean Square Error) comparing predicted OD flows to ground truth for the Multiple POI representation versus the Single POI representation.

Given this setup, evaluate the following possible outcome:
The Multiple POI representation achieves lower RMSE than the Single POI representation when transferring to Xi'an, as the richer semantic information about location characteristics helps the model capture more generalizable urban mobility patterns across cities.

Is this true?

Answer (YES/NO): YES